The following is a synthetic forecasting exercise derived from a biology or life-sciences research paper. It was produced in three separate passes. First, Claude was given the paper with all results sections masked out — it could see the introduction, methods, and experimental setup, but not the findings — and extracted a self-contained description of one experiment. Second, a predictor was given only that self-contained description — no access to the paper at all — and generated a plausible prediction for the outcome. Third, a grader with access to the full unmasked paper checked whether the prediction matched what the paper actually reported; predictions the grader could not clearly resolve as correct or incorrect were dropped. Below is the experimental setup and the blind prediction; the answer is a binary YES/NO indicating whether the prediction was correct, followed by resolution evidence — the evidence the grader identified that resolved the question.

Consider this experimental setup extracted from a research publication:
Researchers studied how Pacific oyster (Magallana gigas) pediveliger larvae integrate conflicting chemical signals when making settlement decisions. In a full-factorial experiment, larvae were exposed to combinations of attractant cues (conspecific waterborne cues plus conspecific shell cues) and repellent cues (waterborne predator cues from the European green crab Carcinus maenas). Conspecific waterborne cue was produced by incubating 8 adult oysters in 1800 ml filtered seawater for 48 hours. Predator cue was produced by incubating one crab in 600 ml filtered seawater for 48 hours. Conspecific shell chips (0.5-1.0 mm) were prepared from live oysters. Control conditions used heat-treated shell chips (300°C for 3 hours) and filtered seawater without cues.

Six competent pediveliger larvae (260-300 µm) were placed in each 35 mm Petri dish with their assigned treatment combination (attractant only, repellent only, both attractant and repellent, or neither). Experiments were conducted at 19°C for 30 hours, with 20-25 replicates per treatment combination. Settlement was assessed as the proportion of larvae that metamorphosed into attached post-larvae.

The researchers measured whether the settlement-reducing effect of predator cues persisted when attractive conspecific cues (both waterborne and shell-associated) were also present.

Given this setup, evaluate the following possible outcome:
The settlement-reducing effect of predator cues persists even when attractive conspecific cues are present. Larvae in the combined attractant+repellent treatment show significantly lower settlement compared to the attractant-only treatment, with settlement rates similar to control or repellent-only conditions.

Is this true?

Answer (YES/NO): NO